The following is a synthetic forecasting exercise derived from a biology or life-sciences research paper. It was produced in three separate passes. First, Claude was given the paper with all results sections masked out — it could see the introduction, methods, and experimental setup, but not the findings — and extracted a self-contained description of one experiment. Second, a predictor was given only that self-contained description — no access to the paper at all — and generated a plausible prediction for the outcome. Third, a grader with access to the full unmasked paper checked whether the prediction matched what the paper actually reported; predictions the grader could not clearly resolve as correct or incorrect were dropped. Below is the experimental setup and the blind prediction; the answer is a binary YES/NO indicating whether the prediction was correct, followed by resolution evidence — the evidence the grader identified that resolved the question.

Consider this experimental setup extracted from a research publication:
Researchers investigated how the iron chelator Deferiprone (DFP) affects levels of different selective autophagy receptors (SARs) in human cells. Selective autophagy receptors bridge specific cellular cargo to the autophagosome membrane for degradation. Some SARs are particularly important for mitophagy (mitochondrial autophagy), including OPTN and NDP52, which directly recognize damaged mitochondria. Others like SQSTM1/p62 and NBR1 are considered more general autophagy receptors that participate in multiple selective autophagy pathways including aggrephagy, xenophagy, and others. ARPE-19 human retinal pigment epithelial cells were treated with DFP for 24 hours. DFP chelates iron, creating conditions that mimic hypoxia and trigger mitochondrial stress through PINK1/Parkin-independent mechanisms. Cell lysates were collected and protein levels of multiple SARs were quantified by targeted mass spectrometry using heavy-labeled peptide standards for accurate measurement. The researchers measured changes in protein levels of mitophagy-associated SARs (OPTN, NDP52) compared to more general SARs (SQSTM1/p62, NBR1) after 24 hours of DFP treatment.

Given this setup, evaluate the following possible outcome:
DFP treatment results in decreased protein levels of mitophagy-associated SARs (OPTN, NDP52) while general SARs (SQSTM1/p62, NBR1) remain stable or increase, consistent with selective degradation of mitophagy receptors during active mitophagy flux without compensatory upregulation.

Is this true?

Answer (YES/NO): NO